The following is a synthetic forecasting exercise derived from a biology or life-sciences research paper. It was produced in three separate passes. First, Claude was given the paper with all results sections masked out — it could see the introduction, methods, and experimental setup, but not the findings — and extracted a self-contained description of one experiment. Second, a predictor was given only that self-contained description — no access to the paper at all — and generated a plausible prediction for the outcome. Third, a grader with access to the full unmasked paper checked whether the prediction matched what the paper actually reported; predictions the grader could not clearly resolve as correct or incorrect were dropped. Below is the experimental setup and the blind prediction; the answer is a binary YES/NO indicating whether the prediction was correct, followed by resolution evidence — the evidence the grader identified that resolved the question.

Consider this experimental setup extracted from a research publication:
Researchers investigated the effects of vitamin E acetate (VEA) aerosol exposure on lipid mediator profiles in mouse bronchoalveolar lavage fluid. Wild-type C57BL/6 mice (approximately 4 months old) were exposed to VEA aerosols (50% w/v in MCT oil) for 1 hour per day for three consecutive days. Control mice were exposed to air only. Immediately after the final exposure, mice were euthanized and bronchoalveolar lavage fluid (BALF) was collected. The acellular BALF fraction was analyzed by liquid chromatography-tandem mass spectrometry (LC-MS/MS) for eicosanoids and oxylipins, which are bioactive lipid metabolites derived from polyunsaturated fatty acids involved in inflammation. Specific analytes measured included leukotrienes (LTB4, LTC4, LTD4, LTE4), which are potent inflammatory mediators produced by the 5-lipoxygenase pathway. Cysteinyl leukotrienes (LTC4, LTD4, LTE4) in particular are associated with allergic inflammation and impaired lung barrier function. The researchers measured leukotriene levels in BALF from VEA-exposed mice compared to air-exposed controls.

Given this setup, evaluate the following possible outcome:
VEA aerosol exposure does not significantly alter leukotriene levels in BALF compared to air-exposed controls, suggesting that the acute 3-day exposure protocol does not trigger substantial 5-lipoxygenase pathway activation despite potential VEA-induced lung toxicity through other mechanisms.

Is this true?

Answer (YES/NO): NO